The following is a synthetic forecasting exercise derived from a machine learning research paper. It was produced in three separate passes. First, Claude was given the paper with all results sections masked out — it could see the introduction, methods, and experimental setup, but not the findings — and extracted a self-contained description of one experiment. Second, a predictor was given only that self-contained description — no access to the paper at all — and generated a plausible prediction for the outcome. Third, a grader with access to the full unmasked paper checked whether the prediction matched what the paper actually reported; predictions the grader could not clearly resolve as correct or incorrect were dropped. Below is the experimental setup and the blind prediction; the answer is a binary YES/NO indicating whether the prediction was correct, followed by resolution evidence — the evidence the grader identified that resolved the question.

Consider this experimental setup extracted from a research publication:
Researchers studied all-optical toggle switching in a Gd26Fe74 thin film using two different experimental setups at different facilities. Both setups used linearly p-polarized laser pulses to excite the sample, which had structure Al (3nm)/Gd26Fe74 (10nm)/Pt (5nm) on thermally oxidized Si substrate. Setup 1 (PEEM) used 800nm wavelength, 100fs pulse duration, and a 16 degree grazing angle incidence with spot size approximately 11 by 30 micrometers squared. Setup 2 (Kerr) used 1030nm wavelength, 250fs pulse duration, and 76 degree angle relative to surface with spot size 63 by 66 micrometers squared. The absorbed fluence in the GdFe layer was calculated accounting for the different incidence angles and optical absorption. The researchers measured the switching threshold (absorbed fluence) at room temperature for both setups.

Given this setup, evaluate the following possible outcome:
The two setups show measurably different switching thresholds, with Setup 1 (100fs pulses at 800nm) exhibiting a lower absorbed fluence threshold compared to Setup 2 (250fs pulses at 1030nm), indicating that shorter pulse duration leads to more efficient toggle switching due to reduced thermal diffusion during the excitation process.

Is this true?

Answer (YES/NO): NO